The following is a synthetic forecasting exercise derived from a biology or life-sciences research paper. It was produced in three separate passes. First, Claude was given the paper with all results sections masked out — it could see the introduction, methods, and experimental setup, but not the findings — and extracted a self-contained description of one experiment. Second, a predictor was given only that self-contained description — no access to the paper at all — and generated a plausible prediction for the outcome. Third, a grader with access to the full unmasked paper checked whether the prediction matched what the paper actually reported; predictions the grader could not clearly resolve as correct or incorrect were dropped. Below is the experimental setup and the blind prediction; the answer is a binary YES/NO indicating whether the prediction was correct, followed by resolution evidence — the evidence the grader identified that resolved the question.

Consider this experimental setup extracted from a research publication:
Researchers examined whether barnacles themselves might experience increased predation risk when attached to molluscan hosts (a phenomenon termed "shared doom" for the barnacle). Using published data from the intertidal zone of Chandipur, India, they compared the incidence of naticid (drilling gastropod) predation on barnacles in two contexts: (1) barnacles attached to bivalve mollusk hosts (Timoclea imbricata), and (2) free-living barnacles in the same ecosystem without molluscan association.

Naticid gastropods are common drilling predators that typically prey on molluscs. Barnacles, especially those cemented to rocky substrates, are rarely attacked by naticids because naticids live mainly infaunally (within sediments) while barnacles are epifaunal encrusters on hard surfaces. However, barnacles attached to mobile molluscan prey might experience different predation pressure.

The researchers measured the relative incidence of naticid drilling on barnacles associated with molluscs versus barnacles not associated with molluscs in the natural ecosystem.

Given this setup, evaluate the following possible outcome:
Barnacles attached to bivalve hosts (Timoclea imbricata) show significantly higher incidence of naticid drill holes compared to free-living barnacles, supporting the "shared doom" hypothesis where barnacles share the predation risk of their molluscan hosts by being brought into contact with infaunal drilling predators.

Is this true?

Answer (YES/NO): YES